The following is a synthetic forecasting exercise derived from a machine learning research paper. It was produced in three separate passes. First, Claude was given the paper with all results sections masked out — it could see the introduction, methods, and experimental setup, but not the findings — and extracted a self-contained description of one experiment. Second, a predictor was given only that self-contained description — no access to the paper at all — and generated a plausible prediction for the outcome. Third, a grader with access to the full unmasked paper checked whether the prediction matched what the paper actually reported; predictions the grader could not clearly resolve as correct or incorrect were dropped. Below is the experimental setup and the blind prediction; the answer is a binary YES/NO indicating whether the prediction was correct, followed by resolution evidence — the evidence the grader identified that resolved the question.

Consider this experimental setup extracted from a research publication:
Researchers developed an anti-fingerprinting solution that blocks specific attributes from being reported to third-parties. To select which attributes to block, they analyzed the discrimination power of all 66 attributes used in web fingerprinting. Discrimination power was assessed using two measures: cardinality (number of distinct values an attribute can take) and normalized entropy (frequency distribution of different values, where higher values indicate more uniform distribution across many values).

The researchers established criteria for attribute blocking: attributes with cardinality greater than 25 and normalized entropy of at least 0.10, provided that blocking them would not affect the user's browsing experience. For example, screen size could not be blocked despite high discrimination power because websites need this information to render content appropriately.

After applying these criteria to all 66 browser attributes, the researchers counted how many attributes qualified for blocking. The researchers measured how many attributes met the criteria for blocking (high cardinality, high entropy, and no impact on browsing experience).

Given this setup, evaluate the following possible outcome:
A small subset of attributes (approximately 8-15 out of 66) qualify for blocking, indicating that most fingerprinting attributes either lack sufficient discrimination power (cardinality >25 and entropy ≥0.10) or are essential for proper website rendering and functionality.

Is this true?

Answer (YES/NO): YES